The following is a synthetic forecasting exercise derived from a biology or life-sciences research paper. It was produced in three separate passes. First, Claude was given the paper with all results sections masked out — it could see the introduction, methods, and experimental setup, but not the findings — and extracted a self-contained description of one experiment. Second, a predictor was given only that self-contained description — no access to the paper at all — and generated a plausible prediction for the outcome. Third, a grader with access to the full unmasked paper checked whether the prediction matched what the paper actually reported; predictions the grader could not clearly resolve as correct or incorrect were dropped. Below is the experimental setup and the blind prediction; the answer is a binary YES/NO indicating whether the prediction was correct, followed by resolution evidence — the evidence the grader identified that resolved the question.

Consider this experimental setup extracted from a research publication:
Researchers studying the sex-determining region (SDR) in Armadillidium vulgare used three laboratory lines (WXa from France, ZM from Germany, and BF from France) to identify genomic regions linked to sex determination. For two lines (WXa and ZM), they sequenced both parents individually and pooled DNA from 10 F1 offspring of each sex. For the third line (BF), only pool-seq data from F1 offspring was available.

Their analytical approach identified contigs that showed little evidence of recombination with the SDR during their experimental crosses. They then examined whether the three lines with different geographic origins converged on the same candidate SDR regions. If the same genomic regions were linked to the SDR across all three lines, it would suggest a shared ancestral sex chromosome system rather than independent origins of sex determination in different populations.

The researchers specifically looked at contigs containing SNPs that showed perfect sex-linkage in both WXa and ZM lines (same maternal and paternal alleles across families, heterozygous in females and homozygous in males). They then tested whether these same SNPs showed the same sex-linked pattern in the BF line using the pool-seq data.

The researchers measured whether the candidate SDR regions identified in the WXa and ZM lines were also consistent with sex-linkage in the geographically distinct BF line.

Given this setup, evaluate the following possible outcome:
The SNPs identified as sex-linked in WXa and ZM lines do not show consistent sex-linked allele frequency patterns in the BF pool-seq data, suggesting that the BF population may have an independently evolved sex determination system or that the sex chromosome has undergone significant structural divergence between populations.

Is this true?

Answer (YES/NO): NO